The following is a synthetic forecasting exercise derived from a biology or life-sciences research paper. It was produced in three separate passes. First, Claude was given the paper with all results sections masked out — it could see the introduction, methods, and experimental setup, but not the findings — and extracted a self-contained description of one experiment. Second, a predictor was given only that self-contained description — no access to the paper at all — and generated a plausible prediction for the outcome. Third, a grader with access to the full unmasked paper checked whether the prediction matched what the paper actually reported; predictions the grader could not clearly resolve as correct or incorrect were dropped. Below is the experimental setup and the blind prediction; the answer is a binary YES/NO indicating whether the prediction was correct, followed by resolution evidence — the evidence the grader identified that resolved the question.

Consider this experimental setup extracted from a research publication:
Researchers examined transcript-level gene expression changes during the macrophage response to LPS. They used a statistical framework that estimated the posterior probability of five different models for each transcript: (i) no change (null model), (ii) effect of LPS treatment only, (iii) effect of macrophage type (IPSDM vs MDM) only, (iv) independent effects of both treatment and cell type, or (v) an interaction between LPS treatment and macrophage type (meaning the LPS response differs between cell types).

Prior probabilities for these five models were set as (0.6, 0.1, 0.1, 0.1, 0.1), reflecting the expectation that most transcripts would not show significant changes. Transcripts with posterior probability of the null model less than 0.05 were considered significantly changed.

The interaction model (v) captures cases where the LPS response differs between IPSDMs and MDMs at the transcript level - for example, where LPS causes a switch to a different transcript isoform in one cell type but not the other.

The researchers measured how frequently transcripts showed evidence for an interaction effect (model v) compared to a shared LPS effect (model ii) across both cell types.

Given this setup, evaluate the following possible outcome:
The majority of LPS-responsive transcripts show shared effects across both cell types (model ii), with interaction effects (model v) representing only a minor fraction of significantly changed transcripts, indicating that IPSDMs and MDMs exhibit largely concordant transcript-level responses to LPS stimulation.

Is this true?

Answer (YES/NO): YES